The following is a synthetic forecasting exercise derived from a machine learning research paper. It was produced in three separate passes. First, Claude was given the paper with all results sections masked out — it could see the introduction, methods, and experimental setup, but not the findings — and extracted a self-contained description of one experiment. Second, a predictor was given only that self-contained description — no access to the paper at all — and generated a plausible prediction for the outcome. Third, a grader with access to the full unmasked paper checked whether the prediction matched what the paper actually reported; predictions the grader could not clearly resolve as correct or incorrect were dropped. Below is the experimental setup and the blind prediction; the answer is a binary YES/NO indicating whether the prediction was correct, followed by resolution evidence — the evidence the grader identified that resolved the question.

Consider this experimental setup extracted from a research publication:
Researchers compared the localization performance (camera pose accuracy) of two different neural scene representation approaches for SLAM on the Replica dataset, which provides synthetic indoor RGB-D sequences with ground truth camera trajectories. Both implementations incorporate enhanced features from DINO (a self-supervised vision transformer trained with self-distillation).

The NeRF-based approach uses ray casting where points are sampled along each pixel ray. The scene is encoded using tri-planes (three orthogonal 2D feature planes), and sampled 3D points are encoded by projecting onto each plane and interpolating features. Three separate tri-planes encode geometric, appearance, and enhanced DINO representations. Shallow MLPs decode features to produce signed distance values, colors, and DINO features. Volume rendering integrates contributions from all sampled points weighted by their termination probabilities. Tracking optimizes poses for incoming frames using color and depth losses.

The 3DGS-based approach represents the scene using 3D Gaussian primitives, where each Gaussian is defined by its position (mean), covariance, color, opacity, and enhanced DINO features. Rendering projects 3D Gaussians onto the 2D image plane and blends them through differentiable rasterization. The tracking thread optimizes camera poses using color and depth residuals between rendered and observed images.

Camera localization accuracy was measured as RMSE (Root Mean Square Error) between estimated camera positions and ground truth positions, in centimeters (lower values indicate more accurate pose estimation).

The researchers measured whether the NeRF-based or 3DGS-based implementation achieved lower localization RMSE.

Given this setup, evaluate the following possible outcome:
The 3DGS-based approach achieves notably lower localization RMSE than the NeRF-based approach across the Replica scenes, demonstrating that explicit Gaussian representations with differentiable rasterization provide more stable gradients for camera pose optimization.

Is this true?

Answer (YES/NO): YES